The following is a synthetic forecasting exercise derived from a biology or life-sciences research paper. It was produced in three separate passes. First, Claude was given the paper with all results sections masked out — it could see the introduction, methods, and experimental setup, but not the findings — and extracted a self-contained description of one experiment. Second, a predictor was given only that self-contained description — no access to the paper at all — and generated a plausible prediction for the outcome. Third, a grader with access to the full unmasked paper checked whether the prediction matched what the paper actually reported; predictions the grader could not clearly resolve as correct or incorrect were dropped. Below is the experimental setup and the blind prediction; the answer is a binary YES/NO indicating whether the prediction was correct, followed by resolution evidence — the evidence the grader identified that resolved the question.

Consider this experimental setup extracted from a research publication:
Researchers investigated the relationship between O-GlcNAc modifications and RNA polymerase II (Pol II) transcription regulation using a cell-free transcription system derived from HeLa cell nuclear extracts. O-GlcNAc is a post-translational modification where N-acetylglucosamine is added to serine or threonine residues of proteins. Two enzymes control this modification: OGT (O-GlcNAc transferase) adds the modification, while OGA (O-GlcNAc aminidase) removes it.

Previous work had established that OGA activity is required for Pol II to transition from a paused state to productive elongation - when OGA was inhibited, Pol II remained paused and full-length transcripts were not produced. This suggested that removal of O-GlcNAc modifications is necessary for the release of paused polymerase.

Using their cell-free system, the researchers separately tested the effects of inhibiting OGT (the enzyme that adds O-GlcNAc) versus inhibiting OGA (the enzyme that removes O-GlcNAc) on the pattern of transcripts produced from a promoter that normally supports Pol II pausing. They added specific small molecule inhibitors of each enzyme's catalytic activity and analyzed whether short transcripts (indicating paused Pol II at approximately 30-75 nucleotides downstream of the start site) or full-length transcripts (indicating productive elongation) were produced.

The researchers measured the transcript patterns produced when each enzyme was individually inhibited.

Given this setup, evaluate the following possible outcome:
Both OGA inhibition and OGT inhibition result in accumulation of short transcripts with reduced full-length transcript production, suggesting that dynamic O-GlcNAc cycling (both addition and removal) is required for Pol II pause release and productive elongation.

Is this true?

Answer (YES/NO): NO